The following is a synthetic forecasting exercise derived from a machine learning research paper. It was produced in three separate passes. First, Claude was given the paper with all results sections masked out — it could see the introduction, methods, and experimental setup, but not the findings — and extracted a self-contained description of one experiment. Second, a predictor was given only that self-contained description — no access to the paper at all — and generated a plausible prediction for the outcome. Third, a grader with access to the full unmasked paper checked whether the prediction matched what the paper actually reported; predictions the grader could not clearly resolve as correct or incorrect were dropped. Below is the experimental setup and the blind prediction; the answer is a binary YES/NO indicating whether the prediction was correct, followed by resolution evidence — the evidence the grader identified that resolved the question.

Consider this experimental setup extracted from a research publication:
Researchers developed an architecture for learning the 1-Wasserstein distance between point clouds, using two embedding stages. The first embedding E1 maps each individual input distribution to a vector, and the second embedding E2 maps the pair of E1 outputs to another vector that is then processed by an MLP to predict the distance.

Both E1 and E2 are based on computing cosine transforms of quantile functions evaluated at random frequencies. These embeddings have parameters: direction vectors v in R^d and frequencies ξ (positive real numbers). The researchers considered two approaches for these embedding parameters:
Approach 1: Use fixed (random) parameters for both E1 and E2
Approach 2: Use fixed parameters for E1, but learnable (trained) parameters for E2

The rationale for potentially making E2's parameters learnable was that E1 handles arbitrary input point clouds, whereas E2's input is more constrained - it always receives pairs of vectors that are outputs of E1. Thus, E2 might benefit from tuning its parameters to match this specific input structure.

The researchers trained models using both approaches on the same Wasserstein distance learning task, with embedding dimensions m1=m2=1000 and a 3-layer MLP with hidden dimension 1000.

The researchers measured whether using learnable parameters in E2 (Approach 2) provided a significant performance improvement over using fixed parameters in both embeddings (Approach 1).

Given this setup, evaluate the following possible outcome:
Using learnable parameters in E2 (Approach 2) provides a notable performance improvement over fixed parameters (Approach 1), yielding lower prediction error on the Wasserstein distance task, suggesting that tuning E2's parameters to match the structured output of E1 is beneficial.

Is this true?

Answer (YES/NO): NO